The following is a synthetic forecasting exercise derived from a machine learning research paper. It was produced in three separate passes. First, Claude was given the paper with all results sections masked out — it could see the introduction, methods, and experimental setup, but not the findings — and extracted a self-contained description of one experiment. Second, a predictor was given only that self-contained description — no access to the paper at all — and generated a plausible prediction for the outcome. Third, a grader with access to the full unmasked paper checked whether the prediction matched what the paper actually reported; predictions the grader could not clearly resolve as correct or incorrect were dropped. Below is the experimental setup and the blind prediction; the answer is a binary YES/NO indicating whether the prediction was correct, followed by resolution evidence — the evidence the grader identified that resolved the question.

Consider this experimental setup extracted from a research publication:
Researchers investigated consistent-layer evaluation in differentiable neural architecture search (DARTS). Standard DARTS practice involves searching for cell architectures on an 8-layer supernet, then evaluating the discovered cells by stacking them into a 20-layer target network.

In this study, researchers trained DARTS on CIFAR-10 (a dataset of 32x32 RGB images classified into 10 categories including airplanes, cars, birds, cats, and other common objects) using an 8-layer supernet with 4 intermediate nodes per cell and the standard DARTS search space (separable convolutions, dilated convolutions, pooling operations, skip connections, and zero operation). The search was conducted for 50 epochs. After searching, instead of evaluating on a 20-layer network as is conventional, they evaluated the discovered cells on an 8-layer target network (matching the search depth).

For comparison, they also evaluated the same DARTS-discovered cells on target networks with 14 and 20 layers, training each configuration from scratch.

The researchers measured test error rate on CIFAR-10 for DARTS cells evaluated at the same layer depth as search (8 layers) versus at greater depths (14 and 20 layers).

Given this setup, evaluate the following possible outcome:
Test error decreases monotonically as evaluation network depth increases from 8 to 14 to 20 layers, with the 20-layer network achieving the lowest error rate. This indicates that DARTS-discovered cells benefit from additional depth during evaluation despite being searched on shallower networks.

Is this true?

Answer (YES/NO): YES